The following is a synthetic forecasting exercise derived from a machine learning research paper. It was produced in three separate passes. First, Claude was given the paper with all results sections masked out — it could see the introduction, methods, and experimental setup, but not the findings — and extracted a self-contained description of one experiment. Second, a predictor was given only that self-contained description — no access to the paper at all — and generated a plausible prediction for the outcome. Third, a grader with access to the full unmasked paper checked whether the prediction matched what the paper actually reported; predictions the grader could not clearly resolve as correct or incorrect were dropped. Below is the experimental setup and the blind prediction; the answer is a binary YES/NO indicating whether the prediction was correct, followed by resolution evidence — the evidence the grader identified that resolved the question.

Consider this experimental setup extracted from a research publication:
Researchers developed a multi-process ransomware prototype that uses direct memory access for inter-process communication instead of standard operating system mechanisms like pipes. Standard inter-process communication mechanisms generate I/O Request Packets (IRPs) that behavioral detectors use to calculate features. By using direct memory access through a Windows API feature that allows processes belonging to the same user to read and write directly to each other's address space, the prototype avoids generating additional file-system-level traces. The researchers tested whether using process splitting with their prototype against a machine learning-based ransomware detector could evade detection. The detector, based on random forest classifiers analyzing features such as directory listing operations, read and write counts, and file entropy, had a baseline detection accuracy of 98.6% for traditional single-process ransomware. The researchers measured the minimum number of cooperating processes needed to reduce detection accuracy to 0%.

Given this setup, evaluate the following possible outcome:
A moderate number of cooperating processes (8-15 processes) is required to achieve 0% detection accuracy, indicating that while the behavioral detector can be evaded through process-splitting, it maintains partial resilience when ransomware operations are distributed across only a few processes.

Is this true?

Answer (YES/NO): NO